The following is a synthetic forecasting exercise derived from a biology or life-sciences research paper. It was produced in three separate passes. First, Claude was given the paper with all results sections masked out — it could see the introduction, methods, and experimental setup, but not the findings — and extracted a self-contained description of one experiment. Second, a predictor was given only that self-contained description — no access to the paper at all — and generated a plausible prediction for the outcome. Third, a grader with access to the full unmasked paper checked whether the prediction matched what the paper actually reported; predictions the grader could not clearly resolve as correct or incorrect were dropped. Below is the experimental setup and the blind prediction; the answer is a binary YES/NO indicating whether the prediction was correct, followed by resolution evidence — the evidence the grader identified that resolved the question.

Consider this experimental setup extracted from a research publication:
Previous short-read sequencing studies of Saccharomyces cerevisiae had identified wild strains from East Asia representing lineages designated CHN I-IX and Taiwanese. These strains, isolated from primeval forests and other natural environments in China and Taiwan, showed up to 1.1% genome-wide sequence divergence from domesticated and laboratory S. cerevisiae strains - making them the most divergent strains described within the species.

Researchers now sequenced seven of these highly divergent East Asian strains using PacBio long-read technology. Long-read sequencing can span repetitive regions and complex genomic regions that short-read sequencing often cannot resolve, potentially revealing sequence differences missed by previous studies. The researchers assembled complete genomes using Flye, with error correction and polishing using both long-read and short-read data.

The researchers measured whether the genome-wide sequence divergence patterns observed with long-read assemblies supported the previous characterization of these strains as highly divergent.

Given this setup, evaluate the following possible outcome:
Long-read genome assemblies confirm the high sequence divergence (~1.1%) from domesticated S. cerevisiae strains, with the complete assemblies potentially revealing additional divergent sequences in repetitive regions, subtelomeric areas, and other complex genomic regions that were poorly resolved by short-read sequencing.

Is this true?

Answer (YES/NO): NO